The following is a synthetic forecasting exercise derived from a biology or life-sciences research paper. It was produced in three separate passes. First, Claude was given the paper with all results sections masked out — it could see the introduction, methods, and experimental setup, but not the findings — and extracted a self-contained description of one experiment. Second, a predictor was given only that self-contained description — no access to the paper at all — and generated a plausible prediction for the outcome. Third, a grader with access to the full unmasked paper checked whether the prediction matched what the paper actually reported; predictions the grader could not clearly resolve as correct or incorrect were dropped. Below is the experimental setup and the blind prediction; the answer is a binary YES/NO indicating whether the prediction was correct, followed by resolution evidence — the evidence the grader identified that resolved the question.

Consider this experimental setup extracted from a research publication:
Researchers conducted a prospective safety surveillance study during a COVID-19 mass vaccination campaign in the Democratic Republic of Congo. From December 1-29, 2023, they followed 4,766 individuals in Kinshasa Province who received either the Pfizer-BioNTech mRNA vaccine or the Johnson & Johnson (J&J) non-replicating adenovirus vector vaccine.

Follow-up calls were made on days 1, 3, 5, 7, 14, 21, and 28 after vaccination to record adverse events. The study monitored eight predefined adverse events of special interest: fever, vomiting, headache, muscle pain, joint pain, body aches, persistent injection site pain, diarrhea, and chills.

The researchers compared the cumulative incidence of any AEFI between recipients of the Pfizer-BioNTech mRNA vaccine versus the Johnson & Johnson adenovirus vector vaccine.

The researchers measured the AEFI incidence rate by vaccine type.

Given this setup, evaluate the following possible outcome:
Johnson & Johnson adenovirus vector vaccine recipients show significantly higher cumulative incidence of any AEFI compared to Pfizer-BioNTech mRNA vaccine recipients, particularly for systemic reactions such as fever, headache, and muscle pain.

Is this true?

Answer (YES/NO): NO